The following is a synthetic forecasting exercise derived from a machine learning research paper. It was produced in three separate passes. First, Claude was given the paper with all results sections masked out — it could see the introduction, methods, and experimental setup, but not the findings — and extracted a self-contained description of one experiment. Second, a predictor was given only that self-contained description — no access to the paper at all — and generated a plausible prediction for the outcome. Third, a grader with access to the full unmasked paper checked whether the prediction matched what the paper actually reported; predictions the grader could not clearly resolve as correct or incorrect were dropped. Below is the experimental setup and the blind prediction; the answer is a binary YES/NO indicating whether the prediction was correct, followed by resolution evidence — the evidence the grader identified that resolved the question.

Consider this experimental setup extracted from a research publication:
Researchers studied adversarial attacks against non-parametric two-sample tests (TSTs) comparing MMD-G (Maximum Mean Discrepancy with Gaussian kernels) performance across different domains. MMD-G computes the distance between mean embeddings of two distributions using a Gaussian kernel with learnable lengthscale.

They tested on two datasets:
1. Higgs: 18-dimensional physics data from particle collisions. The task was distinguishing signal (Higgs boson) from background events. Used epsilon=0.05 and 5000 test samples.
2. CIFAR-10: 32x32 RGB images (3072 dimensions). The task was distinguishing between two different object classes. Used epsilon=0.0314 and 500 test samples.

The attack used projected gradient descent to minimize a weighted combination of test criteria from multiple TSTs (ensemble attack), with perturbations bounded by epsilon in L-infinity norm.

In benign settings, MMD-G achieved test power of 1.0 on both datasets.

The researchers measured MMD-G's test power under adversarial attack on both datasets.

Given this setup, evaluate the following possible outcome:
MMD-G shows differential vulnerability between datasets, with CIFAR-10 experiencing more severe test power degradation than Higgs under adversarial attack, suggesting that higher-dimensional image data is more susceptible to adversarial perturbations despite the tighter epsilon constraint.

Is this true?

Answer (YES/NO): NO